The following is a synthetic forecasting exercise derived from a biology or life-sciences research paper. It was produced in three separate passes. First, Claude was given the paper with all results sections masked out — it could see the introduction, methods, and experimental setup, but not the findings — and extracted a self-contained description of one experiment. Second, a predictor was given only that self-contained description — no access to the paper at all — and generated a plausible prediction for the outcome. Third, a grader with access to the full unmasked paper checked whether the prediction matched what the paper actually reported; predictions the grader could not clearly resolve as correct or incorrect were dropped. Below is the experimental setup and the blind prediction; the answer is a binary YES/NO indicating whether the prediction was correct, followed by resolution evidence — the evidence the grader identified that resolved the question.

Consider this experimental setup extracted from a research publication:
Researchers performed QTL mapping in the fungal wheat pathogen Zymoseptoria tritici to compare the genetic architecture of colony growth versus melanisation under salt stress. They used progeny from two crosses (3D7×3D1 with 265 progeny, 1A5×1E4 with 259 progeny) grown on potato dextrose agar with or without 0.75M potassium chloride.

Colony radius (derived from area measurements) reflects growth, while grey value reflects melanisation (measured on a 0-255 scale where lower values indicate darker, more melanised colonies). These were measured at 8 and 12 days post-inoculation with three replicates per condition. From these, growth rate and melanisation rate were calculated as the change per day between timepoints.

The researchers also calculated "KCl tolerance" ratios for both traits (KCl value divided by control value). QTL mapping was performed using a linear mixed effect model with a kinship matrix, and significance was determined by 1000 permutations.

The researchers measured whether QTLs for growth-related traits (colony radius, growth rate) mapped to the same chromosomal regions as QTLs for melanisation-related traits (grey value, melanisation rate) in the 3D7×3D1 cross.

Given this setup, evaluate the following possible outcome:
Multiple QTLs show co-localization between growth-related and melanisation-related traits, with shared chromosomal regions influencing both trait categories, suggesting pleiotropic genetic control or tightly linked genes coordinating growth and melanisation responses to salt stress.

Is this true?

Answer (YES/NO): YES